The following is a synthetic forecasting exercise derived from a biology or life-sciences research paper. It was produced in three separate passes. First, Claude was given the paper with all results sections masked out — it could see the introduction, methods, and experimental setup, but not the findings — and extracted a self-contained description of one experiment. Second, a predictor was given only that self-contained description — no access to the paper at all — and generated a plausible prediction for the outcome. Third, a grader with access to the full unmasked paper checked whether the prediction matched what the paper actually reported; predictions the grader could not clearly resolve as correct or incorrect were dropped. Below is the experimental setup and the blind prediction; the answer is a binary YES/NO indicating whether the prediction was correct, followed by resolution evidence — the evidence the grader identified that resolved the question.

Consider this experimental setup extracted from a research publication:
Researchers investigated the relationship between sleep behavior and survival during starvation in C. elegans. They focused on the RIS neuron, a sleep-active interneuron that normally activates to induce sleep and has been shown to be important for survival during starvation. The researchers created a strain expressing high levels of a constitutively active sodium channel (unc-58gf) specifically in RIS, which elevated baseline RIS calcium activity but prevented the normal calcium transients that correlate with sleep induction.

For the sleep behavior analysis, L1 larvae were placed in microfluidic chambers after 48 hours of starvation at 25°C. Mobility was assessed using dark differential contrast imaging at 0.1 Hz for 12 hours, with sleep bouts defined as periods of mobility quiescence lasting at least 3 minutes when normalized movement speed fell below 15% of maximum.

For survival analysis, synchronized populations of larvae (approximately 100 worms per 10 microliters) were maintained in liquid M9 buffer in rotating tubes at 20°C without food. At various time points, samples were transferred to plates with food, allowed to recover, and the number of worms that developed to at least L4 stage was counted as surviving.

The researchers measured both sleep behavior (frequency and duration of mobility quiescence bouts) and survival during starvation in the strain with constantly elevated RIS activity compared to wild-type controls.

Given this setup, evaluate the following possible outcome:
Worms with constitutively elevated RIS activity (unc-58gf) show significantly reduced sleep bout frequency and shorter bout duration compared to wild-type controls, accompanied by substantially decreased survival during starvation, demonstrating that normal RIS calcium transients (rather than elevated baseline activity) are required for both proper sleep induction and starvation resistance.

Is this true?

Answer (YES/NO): NO